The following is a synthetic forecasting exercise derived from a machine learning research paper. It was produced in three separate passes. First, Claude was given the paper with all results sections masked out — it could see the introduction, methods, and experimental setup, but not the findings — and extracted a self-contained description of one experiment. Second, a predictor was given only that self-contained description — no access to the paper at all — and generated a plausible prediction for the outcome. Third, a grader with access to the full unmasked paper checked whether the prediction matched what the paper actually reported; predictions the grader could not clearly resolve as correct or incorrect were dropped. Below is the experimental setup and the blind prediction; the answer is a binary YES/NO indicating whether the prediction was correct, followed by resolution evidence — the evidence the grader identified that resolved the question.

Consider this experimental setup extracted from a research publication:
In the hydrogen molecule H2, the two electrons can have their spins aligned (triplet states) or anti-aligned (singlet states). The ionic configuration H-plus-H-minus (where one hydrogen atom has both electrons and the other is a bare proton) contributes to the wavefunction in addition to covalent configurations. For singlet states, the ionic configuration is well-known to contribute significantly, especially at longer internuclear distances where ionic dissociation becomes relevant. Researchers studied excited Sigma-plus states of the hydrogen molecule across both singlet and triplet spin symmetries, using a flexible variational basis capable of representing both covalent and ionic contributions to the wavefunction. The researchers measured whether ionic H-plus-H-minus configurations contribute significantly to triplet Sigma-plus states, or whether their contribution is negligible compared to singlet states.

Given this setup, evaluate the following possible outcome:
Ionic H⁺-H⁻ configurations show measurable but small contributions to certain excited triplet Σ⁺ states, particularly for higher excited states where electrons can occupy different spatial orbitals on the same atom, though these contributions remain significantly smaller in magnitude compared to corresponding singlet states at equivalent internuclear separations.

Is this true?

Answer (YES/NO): NO